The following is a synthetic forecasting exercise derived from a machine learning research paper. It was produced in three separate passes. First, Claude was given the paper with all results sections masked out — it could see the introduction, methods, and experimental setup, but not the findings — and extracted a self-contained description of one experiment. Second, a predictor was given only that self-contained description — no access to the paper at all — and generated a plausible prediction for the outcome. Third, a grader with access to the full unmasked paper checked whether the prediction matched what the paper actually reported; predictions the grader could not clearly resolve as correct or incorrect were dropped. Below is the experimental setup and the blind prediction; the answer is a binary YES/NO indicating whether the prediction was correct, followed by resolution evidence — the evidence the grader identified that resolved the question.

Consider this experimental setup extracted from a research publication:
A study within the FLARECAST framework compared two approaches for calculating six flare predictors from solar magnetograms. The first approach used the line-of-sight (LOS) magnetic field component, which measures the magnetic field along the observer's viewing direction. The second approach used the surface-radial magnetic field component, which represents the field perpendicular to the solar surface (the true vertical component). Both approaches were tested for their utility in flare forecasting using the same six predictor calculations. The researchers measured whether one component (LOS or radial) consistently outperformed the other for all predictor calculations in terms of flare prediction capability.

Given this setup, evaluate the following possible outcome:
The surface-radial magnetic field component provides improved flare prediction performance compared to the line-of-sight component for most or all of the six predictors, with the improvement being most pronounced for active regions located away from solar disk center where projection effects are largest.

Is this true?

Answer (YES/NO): NO